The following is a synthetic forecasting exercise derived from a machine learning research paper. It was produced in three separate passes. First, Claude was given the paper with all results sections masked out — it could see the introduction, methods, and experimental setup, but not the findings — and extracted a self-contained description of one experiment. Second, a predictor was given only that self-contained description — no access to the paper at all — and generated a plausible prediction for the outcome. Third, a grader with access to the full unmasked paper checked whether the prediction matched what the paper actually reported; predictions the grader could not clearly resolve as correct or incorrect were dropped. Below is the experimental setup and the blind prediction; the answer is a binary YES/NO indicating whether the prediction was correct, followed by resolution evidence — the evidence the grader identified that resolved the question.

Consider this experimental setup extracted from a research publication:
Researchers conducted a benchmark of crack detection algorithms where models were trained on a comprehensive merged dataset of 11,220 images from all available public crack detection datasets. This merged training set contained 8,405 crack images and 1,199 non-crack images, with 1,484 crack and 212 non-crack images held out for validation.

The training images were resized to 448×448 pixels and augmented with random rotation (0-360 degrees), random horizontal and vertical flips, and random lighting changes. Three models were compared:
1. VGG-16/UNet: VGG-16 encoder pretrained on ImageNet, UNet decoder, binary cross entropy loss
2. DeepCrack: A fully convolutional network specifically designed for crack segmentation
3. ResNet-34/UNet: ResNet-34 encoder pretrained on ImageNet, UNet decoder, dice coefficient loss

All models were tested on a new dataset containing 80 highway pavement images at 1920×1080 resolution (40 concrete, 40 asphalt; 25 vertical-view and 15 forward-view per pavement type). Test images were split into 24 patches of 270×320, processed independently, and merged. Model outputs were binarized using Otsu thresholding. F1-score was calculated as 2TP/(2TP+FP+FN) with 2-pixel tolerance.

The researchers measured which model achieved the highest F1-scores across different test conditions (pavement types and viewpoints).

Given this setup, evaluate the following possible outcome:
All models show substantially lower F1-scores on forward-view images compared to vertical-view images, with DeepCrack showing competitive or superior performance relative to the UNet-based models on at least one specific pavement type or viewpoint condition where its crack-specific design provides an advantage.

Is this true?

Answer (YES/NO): NO